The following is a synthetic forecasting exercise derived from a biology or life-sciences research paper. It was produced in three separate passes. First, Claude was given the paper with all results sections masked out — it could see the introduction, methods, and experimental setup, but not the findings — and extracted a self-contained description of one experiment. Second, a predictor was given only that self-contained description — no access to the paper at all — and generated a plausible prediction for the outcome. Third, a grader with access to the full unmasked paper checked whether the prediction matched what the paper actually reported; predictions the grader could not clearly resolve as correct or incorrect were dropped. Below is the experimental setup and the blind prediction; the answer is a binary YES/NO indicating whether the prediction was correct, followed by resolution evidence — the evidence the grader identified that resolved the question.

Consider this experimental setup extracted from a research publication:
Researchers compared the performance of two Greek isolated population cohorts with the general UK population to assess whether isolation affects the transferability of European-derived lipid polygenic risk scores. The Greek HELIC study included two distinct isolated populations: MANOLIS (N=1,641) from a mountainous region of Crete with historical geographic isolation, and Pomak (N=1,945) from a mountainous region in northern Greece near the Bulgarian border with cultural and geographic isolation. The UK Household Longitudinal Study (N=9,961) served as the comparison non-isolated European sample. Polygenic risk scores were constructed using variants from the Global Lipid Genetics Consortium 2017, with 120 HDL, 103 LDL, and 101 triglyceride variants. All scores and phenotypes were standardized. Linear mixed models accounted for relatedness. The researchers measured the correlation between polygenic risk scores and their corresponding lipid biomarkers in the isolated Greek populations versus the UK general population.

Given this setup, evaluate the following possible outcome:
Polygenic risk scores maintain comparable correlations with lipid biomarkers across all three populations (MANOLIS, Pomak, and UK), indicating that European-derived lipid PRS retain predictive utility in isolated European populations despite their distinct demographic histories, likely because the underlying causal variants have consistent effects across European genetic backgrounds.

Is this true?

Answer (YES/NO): YES